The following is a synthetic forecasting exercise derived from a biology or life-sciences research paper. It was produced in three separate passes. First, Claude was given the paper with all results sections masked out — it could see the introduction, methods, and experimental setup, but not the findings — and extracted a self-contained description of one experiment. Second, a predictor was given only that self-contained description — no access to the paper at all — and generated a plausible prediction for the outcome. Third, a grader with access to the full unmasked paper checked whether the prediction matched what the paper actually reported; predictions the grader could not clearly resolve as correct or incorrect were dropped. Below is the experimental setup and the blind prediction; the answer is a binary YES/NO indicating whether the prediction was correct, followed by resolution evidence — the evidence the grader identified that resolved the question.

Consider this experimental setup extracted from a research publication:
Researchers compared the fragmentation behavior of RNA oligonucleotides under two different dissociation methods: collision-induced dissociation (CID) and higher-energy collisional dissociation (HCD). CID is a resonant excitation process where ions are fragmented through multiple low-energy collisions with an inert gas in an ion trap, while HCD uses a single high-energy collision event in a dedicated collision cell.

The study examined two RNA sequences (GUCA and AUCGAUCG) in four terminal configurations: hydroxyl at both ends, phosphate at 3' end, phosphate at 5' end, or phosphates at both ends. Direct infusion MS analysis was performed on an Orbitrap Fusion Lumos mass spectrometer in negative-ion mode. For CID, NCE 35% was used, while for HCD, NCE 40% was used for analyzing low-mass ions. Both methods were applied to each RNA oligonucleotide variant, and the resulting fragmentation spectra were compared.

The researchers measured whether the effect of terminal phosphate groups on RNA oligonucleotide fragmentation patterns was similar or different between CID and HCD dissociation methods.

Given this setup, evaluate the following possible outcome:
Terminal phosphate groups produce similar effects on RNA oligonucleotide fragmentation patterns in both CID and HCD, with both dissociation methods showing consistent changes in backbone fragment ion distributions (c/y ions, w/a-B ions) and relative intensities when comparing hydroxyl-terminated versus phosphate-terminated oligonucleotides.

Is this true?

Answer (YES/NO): YES